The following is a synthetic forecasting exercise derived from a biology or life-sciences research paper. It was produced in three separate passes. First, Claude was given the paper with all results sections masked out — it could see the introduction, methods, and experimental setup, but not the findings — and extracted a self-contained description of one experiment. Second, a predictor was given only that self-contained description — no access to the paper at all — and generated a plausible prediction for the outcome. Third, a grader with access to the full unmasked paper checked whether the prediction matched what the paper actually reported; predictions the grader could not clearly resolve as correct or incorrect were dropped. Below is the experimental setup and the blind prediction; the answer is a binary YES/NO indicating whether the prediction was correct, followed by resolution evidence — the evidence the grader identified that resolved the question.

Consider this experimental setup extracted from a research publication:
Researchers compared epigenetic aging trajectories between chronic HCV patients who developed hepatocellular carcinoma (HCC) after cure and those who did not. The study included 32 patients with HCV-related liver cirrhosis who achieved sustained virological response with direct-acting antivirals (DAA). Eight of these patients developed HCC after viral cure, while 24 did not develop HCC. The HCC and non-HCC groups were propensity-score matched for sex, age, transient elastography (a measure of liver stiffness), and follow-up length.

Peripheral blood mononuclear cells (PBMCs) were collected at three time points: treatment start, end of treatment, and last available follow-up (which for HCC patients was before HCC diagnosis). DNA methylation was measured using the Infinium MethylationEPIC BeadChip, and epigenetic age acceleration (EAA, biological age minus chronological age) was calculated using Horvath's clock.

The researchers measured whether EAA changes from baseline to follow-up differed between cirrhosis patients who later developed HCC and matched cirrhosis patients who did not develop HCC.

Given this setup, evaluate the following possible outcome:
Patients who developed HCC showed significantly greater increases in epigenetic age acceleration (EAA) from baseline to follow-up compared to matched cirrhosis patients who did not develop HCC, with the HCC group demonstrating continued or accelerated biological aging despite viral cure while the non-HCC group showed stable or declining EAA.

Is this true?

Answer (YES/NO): NO